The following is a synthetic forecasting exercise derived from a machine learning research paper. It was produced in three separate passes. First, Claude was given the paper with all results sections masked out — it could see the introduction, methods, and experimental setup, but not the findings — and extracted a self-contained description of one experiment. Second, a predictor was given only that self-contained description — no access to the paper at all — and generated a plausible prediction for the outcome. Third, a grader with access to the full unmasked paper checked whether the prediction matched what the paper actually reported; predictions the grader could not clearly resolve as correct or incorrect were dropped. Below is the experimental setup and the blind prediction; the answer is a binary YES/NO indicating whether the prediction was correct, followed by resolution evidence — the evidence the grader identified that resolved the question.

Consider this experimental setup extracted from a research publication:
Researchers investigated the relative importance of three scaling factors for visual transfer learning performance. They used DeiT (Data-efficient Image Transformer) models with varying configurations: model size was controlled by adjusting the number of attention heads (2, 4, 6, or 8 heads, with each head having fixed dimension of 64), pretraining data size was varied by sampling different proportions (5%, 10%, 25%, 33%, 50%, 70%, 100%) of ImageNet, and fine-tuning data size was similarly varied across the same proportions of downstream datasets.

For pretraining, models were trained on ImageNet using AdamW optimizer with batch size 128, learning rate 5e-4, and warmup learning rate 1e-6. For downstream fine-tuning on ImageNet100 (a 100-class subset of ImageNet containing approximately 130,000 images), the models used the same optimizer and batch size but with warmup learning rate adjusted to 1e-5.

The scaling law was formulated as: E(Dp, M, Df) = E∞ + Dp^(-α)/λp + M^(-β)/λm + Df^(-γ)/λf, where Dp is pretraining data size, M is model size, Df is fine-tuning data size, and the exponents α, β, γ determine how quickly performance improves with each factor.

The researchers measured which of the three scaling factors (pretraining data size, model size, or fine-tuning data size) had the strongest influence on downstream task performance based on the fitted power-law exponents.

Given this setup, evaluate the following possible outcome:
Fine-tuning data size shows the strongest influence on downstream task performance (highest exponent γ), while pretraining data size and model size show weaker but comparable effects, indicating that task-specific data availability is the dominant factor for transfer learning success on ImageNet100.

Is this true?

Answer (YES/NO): NO